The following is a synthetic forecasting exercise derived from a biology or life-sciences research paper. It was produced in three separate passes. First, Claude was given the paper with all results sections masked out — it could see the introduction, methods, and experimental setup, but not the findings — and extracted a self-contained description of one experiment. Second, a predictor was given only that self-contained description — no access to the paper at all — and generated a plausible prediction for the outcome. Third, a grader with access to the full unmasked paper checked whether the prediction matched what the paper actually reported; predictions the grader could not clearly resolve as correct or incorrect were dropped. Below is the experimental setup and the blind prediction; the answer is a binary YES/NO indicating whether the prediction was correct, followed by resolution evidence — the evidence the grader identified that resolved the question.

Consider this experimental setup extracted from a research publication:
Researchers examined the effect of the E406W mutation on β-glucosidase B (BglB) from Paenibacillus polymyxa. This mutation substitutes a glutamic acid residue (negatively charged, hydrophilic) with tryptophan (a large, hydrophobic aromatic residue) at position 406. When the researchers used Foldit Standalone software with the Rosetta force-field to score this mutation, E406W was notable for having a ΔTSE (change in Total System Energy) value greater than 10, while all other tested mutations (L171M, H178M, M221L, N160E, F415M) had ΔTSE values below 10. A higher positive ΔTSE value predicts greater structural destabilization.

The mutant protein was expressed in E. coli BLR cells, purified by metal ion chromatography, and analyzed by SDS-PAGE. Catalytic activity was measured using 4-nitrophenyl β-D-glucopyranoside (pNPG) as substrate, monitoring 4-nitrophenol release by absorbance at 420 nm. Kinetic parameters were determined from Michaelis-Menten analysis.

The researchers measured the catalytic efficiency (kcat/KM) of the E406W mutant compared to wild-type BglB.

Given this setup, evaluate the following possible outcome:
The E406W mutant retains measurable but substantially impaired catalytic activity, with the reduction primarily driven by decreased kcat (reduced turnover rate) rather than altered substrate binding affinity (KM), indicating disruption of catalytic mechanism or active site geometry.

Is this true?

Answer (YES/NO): NO